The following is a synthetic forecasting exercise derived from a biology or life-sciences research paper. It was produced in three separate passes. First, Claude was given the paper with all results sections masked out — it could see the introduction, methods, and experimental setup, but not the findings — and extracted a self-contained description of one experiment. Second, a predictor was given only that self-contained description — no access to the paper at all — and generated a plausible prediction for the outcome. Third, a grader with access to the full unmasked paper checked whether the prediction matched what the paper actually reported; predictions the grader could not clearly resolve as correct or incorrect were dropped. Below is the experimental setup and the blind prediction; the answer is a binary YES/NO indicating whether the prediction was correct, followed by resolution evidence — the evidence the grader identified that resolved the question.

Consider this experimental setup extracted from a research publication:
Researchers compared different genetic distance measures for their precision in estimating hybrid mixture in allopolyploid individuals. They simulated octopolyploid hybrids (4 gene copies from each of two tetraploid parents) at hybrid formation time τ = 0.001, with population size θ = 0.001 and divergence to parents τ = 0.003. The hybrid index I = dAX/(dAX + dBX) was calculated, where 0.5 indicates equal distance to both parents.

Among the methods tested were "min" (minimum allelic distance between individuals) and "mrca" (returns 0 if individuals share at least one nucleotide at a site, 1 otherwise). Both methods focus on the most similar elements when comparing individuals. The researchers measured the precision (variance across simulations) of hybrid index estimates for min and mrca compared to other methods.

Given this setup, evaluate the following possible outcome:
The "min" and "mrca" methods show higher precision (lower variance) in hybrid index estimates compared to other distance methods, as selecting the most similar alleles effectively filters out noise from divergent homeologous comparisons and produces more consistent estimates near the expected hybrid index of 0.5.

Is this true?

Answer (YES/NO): NO